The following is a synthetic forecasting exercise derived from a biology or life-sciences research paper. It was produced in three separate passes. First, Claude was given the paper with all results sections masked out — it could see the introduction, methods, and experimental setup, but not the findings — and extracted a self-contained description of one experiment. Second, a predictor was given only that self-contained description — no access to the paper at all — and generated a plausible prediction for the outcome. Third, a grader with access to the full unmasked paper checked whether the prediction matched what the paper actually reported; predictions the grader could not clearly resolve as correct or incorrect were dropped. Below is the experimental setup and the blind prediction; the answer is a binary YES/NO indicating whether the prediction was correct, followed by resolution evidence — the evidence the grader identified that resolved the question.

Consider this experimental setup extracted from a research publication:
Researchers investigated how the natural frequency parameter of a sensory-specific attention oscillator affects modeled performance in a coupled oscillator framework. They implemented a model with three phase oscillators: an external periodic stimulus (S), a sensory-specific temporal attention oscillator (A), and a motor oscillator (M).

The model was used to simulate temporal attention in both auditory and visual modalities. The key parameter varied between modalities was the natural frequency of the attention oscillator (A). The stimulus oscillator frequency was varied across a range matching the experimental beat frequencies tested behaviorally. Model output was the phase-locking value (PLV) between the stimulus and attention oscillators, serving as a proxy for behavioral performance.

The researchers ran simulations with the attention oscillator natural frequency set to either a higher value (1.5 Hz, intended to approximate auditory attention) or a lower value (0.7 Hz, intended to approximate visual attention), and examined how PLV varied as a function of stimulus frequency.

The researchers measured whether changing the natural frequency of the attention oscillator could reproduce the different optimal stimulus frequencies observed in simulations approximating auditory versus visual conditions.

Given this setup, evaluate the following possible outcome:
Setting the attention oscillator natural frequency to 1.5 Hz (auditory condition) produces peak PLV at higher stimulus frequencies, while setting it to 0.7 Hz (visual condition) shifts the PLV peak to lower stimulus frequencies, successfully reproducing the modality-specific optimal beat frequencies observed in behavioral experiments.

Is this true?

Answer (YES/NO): YES